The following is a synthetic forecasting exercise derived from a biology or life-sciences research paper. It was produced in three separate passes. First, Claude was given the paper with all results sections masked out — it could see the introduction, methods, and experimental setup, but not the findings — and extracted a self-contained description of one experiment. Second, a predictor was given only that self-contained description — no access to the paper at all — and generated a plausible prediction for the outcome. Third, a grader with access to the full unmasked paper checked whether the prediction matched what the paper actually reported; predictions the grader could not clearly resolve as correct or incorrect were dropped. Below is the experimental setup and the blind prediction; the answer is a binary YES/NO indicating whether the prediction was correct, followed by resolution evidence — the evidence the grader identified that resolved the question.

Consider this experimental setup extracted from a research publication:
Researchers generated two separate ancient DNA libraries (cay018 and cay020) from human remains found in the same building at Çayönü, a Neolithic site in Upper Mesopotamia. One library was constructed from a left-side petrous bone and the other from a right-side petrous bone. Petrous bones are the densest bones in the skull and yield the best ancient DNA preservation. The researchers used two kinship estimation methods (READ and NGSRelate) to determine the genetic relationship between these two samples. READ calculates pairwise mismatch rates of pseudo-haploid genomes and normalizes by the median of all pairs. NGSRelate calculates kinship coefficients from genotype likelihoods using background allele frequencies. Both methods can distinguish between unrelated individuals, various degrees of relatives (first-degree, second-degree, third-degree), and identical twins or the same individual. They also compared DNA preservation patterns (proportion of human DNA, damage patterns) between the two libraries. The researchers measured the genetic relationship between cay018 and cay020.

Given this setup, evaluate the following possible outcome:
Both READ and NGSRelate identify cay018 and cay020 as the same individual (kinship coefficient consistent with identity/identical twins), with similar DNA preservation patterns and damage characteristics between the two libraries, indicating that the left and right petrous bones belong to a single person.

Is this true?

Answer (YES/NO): YES